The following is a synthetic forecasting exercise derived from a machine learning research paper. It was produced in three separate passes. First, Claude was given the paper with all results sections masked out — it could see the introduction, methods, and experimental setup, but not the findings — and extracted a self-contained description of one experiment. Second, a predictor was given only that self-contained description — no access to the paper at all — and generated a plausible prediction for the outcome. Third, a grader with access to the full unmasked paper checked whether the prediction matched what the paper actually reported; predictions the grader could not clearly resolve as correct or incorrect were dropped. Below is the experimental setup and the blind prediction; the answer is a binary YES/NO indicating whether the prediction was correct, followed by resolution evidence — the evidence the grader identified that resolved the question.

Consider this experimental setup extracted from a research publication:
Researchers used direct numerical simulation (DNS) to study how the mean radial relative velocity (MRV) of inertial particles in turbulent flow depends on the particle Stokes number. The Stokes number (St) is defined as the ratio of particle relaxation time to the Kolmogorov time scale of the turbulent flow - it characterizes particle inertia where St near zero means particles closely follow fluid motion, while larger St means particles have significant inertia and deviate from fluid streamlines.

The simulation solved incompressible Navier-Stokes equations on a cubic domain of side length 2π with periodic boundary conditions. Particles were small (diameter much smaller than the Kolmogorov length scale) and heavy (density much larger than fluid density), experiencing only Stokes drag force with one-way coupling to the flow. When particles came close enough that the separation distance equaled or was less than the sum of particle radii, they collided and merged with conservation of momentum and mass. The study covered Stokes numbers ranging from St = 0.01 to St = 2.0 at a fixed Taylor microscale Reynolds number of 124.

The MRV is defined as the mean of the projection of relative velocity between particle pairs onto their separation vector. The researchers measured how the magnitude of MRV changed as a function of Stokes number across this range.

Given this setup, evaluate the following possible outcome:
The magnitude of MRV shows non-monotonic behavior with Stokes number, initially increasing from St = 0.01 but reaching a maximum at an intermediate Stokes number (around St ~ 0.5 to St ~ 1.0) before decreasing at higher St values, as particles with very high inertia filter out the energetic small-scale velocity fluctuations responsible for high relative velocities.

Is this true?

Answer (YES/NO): NO